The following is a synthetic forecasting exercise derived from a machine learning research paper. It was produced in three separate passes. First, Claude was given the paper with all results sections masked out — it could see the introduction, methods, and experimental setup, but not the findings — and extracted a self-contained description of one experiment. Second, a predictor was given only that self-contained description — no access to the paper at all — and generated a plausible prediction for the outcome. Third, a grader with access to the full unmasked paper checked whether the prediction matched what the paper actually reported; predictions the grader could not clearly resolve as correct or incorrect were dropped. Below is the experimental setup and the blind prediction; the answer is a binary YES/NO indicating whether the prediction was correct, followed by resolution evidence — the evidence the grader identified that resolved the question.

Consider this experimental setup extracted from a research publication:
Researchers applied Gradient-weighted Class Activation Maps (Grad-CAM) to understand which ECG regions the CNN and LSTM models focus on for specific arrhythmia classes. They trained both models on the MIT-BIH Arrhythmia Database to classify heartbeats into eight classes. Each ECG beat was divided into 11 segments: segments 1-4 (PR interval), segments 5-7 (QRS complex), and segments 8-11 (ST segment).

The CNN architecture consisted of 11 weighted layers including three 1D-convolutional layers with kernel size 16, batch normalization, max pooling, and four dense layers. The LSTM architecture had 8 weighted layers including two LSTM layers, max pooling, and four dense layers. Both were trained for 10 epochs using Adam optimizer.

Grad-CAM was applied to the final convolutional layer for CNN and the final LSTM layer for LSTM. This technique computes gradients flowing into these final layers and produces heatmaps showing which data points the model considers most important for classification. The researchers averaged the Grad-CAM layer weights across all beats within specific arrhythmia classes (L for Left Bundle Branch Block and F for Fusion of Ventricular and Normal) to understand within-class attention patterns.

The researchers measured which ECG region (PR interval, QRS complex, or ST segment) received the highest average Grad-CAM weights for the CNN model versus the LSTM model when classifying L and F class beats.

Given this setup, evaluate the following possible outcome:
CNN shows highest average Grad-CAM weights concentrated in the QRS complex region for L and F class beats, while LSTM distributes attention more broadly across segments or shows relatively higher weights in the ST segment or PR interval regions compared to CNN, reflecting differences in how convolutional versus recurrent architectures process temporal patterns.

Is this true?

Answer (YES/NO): YES